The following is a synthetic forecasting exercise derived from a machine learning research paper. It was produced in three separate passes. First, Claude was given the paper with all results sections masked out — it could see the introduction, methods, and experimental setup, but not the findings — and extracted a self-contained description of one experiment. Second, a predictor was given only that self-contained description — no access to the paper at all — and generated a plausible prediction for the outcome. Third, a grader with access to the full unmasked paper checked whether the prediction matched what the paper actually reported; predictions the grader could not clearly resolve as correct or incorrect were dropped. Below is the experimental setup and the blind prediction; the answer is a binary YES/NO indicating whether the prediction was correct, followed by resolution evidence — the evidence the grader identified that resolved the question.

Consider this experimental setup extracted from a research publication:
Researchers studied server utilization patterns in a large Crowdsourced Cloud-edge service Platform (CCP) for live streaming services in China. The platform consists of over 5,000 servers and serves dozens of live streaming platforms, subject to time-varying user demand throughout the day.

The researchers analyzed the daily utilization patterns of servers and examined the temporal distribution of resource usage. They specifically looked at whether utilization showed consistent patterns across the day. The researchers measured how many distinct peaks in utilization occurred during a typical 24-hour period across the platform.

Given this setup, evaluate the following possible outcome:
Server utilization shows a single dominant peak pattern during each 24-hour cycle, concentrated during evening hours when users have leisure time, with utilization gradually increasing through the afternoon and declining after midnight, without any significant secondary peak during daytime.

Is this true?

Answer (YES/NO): NO